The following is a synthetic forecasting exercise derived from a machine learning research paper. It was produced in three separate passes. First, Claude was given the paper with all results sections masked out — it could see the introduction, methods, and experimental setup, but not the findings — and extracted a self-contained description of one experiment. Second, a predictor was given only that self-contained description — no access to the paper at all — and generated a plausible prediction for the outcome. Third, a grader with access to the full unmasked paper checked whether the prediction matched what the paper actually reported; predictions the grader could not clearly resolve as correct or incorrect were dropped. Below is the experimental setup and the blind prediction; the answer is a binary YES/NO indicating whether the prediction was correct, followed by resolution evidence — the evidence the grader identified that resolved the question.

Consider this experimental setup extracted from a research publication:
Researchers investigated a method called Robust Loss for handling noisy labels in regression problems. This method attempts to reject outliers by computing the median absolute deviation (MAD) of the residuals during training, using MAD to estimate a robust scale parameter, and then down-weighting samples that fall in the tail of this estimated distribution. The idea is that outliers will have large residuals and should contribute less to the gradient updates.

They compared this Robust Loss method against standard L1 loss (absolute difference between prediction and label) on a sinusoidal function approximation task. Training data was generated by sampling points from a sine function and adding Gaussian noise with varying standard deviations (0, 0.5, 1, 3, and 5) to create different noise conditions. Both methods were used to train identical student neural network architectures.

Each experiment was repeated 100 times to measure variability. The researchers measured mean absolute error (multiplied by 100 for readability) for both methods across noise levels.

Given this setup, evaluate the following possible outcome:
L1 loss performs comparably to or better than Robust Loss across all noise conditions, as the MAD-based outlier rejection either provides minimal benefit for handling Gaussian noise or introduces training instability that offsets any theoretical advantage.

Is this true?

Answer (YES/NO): YES